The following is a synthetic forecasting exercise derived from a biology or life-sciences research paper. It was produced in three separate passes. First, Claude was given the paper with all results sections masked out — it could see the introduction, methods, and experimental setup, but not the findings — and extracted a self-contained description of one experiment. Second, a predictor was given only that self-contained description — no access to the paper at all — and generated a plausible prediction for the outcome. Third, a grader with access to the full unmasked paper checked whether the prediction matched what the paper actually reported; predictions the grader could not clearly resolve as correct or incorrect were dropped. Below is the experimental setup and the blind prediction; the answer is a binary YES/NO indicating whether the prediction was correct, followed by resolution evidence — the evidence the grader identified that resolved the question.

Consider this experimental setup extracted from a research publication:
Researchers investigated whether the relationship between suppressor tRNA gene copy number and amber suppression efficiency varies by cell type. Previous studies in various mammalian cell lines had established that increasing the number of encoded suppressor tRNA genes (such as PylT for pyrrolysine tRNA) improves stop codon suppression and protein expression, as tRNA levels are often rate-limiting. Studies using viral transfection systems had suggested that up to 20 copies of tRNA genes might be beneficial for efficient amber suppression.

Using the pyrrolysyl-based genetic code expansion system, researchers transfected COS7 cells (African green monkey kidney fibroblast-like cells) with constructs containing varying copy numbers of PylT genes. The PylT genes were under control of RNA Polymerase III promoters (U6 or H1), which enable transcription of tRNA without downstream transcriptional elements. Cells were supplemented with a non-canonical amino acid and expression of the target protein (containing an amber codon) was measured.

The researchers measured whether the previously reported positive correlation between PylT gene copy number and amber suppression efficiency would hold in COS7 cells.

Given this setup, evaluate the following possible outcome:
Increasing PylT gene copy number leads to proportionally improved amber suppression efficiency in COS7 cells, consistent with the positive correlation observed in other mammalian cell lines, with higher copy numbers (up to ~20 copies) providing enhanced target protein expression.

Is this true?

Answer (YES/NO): NO